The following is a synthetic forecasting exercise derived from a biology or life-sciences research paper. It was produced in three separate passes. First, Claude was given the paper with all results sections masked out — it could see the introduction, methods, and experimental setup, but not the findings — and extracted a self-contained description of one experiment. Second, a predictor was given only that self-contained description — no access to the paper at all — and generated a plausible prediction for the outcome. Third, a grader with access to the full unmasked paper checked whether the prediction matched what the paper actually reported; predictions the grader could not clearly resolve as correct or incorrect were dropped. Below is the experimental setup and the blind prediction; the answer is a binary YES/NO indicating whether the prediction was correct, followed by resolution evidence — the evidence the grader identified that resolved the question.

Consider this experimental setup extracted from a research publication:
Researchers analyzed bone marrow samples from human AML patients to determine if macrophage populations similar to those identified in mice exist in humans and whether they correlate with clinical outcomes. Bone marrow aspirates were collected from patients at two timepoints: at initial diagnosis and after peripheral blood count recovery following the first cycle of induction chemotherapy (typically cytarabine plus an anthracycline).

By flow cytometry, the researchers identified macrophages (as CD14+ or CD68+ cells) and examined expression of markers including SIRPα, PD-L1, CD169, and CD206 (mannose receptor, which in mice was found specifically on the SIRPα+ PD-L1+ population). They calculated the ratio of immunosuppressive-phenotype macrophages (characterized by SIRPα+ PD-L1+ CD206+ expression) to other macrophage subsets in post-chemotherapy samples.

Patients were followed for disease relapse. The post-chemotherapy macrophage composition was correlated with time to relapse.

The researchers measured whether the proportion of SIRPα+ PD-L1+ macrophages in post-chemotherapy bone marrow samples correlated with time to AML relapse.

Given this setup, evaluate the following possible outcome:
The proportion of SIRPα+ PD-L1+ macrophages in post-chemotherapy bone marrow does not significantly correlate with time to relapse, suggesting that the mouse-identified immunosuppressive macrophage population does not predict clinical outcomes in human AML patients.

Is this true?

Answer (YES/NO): NO